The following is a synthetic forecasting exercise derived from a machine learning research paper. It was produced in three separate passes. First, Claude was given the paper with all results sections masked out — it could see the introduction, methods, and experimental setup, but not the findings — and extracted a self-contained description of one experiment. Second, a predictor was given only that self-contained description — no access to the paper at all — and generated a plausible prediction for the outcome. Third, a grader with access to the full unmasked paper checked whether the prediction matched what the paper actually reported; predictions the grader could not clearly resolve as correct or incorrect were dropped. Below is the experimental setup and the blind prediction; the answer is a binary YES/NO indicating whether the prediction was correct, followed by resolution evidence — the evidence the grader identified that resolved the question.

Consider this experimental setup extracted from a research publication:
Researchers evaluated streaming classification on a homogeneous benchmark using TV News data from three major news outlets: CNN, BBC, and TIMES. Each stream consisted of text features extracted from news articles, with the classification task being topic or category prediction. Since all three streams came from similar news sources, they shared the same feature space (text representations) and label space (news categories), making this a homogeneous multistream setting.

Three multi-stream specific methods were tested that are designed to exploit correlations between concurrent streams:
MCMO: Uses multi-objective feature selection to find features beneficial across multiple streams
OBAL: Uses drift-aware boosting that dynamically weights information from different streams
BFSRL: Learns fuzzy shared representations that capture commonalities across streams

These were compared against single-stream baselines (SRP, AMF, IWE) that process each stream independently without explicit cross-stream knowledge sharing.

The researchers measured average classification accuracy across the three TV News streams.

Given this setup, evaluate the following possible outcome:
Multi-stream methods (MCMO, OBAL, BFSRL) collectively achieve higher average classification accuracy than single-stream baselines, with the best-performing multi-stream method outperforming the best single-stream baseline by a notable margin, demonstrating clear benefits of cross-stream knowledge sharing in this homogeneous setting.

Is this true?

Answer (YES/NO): NO